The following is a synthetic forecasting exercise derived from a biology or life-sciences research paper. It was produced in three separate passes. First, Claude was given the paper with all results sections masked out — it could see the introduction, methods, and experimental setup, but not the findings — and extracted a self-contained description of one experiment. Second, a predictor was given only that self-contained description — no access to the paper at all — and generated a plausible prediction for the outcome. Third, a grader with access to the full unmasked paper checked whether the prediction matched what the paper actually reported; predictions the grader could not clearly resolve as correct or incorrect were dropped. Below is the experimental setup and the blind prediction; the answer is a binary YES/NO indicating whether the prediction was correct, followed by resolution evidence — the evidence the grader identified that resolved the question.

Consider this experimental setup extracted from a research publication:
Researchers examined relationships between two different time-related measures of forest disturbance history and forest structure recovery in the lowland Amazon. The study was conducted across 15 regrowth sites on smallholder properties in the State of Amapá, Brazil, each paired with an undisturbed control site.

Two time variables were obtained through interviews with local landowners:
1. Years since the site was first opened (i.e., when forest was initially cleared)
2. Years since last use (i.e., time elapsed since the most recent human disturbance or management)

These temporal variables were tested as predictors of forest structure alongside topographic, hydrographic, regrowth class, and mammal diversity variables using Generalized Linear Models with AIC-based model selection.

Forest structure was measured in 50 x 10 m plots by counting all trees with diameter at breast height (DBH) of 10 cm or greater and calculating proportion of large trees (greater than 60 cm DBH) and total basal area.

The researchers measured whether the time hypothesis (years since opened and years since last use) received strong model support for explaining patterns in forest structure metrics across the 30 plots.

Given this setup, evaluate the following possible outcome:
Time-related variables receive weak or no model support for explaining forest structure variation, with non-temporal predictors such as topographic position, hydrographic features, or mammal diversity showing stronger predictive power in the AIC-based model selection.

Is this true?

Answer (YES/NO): NO